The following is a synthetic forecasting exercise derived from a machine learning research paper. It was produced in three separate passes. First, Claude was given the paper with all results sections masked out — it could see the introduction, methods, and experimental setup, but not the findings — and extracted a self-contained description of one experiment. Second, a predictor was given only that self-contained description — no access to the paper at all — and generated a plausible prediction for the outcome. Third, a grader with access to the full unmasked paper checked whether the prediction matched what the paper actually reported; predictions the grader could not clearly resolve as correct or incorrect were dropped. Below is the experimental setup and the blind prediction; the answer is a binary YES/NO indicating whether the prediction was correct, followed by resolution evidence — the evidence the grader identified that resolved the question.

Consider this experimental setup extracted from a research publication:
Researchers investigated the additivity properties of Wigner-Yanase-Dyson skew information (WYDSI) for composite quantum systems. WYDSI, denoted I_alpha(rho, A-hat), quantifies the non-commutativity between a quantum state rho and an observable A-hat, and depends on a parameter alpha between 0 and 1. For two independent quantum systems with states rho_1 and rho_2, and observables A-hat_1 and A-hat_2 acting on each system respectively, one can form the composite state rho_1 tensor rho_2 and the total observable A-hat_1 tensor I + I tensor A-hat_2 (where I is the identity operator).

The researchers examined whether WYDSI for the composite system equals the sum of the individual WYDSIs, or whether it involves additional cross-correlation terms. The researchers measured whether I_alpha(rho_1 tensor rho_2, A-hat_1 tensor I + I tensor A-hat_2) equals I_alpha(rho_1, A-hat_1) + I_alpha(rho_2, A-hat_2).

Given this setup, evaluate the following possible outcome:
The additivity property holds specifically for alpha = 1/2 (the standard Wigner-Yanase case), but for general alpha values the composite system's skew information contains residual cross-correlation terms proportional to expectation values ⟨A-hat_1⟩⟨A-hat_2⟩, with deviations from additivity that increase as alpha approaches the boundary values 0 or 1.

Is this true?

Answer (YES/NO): NO